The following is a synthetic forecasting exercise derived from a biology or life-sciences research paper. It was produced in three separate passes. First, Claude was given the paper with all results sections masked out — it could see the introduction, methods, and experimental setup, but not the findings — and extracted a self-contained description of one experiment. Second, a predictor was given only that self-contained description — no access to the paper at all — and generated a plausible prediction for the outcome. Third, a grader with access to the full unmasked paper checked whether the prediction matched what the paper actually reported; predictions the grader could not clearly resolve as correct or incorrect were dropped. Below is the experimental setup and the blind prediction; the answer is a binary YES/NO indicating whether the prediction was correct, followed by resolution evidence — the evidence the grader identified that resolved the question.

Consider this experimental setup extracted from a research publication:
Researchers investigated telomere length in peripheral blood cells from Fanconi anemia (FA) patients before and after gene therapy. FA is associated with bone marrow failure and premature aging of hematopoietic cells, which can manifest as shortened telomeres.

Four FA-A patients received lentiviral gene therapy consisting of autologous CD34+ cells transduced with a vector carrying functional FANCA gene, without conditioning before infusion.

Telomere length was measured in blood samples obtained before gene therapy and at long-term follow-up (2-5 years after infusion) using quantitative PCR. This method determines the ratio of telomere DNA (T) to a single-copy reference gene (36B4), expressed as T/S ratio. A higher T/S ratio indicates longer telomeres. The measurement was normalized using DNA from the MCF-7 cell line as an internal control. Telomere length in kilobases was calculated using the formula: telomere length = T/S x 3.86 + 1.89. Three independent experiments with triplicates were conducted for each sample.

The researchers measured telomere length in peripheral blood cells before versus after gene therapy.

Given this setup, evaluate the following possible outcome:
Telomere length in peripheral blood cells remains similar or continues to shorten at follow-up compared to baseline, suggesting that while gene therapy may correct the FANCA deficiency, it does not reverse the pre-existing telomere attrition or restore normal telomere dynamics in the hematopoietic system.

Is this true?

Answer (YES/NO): NO